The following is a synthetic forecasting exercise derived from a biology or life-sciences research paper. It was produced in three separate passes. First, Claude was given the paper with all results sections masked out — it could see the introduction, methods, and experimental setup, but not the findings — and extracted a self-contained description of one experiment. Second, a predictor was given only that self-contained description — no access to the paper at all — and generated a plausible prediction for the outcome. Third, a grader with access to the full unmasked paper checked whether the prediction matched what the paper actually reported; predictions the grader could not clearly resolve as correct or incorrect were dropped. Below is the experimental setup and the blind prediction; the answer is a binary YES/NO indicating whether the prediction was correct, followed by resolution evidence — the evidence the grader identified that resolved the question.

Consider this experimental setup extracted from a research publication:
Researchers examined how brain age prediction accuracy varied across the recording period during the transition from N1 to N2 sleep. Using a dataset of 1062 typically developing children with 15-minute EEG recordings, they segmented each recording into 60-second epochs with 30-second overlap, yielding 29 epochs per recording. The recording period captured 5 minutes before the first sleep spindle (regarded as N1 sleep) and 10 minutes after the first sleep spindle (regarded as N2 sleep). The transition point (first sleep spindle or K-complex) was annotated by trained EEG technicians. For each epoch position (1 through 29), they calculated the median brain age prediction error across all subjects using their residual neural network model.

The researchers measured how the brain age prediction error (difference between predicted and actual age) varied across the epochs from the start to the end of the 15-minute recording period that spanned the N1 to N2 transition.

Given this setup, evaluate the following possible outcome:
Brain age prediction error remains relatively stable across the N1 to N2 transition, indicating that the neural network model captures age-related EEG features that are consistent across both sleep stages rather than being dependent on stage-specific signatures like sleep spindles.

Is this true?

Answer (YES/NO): NO